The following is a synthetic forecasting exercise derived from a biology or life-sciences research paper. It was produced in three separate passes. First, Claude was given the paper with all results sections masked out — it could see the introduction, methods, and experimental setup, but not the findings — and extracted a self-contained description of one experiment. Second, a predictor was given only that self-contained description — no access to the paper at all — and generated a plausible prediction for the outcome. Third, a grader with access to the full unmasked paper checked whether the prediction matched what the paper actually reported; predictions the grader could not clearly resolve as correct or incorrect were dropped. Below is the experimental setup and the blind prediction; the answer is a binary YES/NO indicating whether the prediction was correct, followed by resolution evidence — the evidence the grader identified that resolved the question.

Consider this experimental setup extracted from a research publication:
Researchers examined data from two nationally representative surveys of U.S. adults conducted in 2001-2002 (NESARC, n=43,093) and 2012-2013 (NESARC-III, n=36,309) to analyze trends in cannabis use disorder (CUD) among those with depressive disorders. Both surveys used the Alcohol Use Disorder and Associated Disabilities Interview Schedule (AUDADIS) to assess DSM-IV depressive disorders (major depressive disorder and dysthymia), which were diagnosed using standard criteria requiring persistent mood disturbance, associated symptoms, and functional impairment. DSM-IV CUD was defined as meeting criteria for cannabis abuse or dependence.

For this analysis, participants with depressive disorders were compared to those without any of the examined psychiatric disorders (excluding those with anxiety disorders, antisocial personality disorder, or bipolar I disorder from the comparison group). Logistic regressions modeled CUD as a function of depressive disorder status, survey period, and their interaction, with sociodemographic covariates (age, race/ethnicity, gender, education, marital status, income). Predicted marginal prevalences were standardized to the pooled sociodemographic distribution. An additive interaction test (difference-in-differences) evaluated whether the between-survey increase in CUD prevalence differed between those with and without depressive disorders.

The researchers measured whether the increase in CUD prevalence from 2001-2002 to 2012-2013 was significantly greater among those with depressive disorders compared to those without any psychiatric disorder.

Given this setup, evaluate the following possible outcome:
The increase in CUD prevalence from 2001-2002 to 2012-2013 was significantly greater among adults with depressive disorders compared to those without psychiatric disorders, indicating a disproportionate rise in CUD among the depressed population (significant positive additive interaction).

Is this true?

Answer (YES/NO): YES